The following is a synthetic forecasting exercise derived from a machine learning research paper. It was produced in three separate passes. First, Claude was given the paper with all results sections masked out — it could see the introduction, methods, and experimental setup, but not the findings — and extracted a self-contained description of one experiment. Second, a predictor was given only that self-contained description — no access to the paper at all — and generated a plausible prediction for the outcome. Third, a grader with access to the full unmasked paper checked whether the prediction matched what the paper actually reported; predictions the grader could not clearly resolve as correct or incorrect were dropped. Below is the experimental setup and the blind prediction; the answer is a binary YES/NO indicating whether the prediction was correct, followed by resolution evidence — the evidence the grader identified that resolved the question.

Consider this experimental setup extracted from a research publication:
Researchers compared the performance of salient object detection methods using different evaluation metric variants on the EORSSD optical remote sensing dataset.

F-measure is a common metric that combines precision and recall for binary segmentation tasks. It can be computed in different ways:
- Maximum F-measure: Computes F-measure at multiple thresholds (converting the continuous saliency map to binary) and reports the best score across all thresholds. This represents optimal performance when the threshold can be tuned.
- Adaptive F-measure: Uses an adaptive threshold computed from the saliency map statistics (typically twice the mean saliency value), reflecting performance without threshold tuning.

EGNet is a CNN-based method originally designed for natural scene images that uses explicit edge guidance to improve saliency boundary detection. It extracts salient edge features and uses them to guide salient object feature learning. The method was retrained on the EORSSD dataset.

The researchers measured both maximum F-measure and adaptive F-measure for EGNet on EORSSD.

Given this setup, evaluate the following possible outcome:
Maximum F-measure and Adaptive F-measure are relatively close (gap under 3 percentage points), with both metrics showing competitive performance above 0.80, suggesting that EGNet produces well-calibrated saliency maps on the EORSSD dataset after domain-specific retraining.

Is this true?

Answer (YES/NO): NO